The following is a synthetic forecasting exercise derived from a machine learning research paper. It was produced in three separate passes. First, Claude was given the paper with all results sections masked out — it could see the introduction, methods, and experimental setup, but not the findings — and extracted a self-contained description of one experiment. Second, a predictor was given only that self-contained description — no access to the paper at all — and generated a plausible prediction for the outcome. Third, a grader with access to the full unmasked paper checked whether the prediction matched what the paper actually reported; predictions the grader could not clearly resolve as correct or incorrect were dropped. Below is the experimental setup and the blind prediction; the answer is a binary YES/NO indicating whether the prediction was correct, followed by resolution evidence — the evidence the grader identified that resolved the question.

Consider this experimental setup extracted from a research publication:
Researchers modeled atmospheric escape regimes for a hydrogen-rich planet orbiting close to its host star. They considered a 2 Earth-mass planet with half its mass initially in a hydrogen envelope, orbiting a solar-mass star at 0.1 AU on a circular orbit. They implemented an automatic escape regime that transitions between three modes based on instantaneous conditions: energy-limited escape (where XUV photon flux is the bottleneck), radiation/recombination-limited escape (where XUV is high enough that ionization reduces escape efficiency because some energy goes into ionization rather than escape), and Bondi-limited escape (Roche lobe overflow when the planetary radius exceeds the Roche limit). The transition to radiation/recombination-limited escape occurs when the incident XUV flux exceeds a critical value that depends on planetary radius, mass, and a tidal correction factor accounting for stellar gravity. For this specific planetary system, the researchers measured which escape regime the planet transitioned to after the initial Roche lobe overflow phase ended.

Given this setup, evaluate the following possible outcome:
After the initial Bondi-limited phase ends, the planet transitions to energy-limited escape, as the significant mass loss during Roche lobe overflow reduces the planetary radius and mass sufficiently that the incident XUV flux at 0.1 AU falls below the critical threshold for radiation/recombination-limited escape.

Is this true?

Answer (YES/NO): NO